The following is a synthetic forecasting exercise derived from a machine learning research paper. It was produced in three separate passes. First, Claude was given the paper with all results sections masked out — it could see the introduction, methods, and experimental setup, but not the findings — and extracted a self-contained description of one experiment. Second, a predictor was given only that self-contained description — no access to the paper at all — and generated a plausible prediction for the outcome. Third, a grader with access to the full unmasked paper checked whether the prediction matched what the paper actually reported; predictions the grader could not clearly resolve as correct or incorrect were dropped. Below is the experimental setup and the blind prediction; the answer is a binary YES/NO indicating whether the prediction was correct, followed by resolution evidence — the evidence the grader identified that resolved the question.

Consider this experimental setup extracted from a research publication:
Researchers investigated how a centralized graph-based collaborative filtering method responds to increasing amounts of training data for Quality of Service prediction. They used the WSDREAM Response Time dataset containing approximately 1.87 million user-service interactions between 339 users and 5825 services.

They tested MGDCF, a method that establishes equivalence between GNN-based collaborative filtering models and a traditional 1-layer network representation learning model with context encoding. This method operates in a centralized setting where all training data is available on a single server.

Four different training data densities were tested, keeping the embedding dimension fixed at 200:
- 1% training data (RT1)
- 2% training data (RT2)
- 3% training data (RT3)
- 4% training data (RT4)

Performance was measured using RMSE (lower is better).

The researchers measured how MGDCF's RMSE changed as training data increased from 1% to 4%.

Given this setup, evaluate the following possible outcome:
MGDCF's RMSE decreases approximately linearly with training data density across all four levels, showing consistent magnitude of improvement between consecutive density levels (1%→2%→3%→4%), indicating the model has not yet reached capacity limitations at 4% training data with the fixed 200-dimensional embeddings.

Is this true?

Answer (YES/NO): NO